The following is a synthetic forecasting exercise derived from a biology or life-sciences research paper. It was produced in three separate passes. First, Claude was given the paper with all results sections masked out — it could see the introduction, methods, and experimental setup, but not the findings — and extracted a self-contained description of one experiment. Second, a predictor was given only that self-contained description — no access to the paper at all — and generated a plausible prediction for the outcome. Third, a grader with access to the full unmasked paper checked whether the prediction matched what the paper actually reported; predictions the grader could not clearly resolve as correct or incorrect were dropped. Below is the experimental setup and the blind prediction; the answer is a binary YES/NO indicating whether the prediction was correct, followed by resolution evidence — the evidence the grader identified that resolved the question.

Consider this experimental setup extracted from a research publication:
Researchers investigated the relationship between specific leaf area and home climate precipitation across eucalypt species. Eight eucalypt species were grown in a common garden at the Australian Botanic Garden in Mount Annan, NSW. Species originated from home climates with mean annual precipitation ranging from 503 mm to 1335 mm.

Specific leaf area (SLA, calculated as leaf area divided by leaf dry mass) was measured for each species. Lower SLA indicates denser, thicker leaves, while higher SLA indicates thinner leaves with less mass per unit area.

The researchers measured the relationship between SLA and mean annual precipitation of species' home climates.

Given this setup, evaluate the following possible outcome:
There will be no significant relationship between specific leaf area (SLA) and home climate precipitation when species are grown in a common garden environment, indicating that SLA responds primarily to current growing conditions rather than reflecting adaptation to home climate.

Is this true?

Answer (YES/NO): NO